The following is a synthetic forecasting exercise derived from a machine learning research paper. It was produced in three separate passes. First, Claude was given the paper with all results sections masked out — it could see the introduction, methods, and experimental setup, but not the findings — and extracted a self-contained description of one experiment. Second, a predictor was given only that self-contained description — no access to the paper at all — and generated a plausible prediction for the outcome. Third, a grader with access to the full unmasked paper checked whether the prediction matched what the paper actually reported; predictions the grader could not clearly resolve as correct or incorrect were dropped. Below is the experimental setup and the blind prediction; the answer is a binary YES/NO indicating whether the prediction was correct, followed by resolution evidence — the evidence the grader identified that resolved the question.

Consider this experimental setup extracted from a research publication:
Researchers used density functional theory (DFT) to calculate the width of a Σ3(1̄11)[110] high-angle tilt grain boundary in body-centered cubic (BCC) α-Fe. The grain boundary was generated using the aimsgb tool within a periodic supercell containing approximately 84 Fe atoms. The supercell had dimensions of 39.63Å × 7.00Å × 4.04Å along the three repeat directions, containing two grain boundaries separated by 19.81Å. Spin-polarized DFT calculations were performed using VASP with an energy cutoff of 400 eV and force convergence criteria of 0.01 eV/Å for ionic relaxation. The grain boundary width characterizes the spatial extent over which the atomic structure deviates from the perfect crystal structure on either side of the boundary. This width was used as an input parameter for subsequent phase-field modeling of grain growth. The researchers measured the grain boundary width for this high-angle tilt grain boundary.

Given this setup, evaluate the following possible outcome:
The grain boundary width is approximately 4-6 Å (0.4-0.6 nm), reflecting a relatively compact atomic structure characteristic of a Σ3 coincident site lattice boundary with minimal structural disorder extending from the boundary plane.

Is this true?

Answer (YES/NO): NO